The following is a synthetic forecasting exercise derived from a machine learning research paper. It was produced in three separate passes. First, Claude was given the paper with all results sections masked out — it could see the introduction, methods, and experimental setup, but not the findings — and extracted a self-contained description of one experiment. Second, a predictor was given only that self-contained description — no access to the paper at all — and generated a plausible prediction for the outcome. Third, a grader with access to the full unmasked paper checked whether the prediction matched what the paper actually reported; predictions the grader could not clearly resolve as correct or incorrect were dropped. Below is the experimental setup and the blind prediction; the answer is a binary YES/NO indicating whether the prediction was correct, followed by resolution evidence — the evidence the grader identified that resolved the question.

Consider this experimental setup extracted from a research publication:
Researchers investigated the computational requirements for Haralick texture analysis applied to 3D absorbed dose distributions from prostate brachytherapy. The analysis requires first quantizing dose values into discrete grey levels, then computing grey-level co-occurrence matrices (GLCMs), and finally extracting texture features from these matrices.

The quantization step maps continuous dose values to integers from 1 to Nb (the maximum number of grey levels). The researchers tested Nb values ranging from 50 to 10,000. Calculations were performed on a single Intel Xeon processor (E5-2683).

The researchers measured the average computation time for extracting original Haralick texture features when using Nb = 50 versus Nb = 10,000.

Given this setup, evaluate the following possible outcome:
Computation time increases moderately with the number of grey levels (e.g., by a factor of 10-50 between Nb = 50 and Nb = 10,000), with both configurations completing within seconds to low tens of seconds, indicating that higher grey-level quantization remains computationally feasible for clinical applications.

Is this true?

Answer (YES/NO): NO